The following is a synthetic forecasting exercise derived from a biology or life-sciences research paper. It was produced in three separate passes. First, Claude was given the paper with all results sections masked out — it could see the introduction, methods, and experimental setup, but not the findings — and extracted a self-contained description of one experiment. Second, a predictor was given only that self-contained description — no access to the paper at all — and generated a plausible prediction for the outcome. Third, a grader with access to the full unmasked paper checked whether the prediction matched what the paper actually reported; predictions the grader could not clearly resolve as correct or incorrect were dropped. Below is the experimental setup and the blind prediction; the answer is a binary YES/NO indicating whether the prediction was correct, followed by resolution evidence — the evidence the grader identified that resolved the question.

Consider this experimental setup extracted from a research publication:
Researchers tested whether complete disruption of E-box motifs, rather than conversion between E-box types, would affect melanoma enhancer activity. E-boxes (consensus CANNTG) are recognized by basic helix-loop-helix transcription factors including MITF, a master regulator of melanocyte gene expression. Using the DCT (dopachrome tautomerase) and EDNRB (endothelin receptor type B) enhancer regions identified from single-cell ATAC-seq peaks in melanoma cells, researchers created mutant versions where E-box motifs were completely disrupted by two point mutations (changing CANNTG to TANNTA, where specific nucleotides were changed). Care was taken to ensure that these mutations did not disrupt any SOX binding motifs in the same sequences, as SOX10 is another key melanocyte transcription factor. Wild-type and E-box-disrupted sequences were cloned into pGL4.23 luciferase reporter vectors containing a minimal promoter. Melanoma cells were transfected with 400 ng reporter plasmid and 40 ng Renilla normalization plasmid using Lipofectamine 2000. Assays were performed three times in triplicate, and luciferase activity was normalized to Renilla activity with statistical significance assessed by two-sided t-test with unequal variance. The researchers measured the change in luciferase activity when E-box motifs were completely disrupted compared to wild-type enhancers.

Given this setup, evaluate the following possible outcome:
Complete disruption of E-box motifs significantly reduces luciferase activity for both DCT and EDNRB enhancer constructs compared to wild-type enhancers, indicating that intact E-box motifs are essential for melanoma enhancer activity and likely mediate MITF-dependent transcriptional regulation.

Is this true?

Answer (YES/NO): NO